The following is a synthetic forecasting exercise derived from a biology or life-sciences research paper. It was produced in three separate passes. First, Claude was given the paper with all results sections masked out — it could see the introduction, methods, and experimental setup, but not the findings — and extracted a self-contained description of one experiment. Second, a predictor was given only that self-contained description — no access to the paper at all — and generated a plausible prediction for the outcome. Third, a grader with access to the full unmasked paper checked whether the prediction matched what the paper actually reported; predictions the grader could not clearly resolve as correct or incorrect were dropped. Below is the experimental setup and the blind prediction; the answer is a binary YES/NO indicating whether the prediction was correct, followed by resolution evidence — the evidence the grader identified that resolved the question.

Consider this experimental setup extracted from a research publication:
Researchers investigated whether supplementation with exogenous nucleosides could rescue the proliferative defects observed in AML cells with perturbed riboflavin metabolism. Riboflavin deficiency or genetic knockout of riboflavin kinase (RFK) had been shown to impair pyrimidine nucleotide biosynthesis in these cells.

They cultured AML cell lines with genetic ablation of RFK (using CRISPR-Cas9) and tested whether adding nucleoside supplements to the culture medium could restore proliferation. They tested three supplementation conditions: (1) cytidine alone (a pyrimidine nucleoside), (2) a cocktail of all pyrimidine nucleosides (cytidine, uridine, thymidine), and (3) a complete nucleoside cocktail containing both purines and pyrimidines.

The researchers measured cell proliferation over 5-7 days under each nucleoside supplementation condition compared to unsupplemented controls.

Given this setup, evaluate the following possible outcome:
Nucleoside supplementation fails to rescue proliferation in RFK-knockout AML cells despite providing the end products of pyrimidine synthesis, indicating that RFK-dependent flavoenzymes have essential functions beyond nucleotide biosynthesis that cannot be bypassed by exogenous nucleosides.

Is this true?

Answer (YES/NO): NO